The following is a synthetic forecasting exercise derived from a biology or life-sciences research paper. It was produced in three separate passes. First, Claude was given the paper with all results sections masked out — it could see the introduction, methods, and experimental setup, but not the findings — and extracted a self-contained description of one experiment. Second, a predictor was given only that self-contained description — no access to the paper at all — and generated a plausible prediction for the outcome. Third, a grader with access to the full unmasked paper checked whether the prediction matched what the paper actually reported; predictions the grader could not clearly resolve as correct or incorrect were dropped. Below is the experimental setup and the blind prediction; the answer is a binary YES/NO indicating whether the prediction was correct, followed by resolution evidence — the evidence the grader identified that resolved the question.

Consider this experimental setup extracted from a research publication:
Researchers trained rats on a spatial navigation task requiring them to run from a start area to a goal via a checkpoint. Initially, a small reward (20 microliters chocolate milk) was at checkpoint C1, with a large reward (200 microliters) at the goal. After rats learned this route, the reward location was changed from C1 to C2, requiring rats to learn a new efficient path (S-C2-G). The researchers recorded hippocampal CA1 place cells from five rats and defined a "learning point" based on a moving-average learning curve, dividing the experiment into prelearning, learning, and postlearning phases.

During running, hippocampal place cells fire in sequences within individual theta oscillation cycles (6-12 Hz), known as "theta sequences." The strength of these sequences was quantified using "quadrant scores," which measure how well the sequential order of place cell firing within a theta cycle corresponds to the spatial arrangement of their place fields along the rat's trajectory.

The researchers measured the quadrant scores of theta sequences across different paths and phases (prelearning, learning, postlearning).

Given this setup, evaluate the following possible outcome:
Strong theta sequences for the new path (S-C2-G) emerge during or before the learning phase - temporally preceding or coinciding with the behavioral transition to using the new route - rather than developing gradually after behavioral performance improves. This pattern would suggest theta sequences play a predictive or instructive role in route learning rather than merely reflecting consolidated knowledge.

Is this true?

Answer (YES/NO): NO